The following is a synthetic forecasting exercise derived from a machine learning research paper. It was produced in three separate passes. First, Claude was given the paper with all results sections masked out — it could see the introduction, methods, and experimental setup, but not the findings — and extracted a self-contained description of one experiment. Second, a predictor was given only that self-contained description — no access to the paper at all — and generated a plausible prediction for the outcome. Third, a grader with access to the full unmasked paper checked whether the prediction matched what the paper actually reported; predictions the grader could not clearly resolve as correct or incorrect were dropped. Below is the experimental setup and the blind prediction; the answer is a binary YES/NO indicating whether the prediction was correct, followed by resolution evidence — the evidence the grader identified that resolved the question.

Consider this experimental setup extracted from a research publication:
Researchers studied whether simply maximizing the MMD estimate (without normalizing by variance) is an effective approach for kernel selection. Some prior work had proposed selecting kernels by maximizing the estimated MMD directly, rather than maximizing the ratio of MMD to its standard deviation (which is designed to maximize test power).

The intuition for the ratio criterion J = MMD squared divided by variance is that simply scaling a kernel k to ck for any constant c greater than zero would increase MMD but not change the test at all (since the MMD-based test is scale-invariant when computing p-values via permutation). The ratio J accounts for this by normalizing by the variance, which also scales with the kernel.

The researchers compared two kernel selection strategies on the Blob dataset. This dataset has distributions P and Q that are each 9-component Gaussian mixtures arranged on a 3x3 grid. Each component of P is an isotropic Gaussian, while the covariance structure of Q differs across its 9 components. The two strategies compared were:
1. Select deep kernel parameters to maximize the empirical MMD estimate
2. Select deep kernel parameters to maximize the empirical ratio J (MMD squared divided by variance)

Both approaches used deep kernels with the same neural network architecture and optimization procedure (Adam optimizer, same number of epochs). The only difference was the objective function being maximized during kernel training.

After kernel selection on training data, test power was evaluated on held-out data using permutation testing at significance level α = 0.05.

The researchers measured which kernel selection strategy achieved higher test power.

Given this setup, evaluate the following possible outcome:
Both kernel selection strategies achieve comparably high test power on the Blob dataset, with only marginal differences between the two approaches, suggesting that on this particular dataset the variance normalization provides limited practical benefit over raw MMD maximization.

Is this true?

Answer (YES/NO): NO